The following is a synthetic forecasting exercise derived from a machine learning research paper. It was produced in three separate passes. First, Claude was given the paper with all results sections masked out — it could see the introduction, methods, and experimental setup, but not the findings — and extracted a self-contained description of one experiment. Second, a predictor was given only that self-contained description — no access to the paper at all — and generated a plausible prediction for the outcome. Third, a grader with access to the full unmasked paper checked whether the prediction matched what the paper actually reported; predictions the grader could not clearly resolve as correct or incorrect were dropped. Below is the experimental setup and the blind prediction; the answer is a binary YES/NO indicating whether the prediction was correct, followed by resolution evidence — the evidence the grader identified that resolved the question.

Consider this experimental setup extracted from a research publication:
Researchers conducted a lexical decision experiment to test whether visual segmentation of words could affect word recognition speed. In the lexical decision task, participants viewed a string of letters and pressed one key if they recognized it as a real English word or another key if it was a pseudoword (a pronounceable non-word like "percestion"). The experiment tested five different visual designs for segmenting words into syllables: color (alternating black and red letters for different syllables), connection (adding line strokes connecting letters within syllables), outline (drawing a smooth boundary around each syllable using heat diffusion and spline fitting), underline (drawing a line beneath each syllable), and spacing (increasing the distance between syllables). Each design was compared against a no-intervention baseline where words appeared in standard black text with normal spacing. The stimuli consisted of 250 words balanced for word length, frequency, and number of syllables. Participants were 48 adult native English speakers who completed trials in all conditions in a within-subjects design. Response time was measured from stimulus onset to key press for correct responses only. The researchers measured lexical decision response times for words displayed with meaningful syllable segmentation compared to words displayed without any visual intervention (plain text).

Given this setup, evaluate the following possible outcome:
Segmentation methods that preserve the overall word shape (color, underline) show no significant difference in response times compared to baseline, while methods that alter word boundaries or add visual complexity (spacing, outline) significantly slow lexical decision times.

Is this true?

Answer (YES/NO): NO